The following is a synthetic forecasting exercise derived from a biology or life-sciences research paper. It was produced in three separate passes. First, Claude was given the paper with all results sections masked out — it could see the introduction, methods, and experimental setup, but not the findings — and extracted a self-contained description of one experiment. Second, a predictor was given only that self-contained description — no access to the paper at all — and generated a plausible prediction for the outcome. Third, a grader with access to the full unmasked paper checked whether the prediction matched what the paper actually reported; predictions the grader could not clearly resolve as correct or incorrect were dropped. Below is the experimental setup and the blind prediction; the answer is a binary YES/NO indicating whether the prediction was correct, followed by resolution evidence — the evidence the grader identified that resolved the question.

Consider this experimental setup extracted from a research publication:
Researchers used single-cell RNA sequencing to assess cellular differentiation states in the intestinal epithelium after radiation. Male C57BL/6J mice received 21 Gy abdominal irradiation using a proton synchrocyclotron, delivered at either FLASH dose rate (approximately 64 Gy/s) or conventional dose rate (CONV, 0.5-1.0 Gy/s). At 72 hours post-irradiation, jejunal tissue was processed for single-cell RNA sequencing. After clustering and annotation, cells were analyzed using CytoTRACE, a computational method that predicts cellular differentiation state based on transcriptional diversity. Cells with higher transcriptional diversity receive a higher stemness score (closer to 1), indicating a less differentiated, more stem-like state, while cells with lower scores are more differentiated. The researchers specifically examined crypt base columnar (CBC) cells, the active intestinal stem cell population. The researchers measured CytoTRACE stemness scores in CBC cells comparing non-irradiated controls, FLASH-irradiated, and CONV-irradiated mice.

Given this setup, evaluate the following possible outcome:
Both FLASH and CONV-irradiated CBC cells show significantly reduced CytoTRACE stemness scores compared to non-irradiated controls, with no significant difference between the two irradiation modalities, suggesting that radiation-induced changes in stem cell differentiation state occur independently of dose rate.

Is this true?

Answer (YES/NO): NO